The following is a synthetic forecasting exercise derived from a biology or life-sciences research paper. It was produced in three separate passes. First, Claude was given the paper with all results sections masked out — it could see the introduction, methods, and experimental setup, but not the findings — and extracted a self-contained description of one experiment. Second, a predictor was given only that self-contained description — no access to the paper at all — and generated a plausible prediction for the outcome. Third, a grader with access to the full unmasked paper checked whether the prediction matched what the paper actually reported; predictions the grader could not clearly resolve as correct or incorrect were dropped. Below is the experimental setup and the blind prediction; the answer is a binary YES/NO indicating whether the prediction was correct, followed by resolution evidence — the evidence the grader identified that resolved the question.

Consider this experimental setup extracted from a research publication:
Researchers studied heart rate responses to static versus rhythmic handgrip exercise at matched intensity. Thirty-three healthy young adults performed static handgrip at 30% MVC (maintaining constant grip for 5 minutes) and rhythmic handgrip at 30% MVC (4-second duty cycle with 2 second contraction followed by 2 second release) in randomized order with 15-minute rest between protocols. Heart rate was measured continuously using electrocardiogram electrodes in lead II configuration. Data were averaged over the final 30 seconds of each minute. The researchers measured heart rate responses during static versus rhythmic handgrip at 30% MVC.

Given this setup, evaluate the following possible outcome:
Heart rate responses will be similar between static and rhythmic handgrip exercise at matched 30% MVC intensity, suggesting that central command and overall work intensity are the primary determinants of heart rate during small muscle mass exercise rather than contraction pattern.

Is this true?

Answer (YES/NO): NO